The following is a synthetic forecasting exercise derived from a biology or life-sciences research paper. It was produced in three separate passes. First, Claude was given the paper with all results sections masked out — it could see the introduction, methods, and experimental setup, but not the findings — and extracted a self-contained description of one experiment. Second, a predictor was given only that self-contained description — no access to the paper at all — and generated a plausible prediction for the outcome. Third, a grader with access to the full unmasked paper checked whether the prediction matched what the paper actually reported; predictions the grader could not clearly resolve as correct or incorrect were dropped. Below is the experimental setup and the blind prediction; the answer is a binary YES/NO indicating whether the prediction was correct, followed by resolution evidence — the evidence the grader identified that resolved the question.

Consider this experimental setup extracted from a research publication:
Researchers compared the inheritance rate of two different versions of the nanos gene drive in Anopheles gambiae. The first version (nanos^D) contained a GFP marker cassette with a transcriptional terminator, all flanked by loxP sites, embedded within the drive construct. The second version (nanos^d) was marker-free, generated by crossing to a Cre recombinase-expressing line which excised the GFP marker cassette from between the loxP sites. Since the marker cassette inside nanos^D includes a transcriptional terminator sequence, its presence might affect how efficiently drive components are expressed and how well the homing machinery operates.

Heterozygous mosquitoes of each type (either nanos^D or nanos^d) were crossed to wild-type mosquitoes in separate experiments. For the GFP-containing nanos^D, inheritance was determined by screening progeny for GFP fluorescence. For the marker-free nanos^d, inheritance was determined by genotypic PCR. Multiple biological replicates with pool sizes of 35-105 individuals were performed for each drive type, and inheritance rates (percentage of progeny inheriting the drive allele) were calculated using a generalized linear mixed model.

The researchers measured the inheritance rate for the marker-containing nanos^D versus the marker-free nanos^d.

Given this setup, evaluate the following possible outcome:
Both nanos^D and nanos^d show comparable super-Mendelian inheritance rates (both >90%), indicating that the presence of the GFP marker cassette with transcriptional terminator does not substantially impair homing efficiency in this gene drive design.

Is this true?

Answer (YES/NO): NO